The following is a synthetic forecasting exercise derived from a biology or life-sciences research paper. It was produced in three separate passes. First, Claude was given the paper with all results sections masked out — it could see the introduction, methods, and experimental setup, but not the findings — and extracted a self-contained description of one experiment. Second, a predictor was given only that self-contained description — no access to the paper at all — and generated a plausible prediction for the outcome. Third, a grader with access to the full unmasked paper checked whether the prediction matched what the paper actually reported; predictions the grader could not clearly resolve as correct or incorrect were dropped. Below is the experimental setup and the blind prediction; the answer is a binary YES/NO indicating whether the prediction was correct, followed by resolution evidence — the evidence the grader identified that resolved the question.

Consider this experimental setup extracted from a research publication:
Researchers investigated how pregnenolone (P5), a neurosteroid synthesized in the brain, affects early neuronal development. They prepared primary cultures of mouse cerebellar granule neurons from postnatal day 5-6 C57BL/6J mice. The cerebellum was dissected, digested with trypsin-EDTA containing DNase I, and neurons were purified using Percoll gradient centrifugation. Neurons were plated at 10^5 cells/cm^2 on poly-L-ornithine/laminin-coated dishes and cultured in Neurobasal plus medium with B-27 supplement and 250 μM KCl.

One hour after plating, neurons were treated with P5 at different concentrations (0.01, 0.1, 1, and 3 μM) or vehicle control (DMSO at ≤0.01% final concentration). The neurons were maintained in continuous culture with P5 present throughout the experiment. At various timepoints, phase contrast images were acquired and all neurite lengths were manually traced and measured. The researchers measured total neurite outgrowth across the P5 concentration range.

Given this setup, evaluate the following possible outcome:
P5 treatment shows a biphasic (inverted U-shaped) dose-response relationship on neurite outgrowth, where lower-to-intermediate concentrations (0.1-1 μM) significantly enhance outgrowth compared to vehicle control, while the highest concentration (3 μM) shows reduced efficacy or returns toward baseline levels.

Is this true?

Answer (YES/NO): NO